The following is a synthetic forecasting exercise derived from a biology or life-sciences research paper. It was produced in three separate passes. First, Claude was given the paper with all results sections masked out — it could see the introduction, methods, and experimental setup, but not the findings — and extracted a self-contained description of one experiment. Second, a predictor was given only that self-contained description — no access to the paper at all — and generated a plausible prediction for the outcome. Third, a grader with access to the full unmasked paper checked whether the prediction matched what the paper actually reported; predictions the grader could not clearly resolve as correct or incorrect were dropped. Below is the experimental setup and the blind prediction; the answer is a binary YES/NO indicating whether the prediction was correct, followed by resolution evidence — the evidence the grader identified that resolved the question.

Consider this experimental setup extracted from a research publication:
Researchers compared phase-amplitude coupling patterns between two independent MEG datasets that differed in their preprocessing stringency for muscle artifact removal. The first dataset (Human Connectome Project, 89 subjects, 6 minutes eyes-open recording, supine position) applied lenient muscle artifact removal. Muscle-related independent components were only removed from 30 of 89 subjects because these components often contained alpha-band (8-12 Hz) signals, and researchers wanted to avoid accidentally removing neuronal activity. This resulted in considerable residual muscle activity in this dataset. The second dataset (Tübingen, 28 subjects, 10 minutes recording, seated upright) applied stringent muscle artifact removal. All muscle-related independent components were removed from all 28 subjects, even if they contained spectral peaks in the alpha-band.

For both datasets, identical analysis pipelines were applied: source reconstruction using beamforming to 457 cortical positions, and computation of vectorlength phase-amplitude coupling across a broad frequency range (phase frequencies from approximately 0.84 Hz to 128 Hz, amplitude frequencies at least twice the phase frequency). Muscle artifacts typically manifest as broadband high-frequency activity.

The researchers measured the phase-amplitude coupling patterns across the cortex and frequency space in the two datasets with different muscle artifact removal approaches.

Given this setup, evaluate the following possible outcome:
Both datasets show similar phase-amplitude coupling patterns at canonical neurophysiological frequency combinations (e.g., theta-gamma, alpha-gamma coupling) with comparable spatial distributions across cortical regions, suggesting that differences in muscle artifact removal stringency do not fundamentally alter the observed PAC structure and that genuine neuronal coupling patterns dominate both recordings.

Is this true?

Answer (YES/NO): NO